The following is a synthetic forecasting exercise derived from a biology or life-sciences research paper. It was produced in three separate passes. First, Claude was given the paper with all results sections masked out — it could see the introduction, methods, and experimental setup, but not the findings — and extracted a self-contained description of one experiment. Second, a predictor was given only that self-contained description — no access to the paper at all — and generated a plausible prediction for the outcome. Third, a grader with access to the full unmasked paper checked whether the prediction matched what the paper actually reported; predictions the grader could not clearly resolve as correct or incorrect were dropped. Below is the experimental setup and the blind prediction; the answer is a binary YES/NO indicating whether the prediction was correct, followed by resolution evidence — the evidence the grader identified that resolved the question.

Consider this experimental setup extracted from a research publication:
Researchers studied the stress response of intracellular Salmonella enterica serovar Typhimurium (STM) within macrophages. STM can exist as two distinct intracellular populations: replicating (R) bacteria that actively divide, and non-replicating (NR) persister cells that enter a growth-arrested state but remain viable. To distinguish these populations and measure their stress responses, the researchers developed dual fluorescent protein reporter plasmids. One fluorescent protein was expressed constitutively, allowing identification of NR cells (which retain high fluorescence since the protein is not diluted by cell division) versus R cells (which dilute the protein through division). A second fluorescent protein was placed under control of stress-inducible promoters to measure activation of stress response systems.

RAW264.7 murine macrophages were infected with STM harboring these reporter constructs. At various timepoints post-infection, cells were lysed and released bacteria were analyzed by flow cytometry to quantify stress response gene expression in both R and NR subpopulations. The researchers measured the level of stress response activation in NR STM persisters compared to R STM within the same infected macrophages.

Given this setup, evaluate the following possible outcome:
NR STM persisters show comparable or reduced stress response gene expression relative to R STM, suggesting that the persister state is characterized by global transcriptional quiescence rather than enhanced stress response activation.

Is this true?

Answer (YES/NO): NO